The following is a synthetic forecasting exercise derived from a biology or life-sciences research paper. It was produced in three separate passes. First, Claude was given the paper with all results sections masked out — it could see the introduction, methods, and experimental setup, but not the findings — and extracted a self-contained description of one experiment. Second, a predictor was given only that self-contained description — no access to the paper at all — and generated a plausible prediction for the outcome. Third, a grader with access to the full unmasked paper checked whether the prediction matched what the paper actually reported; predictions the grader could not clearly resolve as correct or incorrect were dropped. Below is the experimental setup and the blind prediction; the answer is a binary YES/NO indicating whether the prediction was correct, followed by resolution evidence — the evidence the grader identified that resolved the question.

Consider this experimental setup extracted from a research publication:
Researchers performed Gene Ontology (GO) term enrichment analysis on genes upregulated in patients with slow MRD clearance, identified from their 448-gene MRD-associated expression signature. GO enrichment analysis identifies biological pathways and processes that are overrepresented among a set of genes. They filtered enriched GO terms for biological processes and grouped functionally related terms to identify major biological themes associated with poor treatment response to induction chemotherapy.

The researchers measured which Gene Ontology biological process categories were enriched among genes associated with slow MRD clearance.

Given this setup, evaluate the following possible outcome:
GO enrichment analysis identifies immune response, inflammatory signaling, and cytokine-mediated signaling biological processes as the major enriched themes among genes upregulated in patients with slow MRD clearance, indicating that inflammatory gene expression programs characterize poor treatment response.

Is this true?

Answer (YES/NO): NO